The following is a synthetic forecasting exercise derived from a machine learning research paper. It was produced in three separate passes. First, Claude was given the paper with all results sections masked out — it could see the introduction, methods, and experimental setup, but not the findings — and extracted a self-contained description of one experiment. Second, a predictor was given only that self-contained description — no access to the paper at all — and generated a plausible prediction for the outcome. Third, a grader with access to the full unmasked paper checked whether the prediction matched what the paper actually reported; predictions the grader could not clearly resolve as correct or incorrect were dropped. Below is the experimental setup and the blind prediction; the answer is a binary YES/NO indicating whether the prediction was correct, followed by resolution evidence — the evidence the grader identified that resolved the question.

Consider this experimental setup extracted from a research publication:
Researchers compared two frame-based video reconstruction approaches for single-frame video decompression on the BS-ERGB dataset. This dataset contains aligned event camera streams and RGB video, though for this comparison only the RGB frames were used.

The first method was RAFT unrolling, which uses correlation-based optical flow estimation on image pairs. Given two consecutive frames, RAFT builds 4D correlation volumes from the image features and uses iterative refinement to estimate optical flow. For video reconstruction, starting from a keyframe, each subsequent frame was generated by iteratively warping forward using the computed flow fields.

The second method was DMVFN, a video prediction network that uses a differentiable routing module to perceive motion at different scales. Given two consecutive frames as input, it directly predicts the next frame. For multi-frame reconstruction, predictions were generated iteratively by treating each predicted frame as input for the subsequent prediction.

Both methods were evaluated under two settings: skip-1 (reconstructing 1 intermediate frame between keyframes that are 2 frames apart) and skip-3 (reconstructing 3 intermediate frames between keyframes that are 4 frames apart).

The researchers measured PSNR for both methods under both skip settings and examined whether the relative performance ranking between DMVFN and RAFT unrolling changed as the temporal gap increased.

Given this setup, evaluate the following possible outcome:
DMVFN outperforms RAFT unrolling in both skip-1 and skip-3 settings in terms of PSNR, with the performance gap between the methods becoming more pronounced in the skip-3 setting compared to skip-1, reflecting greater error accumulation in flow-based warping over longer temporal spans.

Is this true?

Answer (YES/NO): NO